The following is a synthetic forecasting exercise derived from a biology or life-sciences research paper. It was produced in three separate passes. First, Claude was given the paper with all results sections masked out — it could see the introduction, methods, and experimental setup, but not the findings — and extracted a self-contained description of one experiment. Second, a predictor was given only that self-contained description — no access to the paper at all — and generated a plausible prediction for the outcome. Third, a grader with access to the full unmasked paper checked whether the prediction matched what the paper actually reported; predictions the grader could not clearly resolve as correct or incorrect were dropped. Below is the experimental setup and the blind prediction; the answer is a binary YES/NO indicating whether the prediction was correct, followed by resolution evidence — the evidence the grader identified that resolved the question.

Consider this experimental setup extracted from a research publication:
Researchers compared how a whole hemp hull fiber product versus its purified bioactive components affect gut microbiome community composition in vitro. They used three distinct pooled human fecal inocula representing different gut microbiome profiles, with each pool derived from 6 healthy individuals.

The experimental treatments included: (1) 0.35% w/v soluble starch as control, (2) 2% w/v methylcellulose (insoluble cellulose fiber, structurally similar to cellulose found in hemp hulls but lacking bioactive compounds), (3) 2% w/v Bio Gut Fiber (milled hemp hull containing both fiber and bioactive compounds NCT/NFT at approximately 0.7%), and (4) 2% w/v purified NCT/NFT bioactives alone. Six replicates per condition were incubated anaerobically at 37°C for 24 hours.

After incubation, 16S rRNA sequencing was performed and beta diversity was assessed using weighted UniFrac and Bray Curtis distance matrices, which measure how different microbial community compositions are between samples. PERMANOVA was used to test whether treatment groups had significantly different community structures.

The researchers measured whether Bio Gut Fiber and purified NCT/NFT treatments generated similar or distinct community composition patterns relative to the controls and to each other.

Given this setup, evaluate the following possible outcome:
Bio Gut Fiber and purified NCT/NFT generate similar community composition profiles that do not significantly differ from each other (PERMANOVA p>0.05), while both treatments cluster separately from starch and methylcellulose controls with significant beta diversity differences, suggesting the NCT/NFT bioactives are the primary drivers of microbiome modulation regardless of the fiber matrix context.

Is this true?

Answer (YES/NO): NO